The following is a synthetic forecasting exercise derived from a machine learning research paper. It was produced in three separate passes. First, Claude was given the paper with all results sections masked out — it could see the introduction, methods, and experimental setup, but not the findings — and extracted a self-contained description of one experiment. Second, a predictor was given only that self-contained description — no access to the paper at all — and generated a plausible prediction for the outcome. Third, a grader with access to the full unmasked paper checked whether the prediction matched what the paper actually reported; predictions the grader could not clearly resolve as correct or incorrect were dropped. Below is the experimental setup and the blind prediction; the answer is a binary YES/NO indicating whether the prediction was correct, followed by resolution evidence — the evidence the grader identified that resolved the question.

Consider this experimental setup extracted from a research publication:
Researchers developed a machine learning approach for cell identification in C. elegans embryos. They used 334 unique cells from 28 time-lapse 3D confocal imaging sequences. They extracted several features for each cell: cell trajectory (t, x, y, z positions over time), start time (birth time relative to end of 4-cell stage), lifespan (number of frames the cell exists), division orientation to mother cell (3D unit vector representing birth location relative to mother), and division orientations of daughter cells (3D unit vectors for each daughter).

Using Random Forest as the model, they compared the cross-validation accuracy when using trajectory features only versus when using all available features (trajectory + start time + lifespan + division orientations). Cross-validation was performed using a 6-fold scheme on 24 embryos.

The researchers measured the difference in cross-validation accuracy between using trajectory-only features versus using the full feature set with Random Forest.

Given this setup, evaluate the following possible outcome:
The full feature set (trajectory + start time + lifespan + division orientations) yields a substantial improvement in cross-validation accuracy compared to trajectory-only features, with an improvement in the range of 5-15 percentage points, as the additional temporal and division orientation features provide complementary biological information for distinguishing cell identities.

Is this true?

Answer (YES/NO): NO